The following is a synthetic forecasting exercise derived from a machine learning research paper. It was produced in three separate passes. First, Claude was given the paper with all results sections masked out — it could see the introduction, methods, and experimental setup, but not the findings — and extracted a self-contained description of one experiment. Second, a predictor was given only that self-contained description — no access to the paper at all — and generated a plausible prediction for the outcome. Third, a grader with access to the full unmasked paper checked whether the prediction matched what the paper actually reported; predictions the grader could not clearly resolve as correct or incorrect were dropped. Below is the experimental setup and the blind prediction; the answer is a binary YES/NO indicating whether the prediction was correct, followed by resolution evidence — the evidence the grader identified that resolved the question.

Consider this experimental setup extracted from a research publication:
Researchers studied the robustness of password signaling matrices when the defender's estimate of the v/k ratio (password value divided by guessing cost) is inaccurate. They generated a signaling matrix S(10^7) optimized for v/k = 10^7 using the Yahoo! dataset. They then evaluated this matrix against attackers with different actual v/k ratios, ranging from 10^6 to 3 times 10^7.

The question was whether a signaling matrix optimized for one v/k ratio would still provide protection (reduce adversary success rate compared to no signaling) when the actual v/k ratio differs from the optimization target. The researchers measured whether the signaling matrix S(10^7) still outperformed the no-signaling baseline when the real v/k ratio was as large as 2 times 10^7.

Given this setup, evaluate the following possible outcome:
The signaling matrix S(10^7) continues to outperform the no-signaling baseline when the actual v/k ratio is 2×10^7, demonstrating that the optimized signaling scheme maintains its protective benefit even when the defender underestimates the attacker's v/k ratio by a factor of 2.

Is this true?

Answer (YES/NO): YES